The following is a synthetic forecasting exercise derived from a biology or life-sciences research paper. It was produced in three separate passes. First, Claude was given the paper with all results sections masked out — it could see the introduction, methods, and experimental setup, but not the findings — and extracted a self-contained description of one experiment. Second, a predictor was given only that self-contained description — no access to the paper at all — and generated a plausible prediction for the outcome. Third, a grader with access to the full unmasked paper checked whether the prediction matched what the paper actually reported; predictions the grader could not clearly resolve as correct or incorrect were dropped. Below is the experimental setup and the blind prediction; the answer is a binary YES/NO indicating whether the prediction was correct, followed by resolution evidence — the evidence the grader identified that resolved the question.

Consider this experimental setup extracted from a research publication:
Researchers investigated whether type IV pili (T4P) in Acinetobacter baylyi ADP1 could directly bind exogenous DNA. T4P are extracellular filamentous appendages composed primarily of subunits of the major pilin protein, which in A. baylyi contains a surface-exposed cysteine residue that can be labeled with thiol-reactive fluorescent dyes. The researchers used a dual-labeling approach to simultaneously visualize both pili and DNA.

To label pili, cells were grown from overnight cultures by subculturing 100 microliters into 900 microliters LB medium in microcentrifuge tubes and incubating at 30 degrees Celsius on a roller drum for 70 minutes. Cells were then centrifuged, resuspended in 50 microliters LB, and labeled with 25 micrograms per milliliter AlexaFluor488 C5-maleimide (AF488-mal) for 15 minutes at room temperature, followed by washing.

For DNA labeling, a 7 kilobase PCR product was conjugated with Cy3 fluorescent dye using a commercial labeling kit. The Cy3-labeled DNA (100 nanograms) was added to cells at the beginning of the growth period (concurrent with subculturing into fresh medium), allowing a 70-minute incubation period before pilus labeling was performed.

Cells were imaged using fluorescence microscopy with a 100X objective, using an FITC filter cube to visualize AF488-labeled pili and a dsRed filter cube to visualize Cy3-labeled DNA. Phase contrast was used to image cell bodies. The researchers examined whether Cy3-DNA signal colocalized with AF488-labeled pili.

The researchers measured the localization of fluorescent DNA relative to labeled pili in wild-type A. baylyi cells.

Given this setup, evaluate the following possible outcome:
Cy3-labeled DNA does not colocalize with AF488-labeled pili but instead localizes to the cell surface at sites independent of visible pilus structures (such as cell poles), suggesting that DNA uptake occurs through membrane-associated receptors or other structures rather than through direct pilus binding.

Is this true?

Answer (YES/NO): NO